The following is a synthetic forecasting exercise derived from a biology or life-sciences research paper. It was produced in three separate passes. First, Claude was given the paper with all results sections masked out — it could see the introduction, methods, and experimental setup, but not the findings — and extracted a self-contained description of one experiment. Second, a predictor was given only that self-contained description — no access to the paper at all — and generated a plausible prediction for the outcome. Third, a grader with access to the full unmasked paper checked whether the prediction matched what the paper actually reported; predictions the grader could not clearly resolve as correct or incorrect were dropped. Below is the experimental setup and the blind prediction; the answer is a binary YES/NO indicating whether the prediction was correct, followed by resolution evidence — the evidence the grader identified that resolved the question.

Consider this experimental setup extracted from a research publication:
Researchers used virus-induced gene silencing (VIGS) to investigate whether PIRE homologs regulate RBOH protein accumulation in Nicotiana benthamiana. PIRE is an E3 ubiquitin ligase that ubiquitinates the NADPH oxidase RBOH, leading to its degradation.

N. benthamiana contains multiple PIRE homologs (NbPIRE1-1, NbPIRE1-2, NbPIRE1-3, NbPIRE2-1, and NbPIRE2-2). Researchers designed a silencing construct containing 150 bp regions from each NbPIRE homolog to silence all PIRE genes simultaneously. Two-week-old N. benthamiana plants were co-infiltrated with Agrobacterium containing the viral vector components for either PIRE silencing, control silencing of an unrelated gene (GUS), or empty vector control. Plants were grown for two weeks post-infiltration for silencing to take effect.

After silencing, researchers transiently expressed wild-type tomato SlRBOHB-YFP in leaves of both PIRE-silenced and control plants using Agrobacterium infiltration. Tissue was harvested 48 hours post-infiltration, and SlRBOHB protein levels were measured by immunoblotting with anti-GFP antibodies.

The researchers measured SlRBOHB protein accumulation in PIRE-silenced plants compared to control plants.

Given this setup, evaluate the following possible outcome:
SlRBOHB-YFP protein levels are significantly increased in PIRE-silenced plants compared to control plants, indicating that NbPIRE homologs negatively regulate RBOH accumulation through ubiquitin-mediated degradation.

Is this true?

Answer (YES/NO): NO